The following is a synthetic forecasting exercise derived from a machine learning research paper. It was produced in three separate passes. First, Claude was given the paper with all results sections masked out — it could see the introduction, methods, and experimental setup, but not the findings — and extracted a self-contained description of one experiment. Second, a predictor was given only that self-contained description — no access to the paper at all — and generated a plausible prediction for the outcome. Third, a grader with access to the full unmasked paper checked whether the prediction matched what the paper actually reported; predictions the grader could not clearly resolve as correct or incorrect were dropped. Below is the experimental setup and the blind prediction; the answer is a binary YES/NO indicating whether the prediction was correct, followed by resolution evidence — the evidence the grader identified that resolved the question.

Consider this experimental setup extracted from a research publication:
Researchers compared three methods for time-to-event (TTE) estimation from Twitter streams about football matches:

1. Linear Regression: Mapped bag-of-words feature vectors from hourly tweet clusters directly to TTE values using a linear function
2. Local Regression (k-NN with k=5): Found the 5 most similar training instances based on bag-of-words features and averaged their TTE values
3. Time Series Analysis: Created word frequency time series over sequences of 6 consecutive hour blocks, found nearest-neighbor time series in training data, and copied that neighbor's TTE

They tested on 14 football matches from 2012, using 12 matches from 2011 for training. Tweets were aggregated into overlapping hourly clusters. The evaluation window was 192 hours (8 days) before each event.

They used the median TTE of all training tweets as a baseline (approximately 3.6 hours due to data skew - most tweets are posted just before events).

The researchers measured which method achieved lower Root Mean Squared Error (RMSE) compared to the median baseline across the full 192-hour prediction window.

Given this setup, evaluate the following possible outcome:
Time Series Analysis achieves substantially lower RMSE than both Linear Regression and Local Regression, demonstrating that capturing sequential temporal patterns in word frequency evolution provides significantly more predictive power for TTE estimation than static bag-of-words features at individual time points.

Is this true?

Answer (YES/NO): NO